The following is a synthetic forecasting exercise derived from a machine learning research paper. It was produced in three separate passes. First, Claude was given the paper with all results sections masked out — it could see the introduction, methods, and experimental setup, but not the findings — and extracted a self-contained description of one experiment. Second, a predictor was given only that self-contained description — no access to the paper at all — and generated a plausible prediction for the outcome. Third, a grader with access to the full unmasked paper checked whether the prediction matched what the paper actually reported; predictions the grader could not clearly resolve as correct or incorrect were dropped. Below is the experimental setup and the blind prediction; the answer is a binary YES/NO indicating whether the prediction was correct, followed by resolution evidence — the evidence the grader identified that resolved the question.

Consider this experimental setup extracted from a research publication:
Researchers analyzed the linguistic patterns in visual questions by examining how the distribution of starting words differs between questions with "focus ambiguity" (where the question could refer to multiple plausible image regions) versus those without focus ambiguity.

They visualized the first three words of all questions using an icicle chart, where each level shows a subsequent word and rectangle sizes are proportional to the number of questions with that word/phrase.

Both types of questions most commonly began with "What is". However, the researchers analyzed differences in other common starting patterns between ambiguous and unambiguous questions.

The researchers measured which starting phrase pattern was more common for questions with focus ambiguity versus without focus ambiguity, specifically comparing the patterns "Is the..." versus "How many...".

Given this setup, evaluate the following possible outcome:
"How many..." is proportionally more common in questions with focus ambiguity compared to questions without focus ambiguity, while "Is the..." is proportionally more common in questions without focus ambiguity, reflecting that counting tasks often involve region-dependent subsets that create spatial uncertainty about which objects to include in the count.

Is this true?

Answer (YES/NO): NO